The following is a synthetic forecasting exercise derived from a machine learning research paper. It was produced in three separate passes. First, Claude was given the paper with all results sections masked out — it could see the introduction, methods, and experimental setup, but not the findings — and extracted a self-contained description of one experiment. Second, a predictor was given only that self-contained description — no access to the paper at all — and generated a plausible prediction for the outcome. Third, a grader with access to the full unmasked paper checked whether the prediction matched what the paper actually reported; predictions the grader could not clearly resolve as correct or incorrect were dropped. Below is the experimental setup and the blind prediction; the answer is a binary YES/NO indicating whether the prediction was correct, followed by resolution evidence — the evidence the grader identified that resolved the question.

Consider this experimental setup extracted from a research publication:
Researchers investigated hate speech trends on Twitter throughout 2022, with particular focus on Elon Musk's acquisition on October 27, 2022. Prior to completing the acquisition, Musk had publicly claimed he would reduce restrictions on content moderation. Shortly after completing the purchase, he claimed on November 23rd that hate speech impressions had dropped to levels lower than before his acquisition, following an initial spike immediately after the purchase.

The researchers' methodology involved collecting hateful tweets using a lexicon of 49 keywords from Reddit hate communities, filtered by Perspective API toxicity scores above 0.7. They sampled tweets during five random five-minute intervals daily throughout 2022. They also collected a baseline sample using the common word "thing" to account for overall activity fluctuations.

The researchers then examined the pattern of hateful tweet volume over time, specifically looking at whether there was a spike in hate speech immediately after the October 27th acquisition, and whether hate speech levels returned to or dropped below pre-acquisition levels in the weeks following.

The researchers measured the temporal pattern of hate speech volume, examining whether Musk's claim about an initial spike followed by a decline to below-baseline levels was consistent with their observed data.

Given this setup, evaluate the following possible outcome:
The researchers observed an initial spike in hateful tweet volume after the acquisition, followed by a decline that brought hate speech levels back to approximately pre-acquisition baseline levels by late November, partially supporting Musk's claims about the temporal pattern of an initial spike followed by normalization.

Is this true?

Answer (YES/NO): NO